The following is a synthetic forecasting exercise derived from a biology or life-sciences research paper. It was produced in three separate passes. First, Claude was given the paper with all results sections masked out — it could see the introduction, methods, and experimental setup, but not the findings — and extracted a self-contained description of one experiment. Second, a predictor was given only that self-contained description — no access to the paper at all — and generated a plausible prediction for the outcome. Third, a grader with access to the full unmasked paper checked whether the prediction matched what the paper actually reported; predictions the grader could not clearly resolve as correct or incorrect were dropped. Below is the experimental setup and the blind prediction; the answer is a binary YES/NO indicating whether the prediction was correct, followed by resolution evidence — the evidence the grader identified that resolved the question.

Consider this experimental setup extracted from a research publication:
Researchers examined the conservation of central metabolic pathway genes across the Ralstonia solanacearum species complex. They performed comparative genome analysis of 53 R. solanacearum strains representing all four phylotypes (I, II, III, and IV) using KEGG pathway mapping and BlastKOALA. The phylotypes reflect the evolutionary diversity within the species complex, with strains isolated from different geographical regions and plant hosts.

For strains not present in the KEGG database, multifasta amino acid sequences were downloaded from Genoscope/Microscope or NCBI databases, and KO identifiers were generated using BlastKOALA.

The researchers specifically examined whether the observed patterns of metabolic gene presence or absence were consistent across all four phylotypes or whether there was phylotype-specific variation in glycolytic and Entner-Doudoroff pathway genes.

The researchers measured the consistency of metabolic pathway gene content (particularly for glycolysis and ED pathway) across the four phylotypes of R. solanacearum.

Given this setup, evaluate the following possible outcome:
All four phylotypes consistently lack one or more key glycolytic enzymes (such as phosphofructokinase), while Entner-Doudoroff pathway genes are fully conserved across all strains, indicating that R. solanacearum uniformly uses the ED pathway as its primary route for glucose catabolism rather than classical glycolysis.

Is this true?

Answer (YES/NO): YES